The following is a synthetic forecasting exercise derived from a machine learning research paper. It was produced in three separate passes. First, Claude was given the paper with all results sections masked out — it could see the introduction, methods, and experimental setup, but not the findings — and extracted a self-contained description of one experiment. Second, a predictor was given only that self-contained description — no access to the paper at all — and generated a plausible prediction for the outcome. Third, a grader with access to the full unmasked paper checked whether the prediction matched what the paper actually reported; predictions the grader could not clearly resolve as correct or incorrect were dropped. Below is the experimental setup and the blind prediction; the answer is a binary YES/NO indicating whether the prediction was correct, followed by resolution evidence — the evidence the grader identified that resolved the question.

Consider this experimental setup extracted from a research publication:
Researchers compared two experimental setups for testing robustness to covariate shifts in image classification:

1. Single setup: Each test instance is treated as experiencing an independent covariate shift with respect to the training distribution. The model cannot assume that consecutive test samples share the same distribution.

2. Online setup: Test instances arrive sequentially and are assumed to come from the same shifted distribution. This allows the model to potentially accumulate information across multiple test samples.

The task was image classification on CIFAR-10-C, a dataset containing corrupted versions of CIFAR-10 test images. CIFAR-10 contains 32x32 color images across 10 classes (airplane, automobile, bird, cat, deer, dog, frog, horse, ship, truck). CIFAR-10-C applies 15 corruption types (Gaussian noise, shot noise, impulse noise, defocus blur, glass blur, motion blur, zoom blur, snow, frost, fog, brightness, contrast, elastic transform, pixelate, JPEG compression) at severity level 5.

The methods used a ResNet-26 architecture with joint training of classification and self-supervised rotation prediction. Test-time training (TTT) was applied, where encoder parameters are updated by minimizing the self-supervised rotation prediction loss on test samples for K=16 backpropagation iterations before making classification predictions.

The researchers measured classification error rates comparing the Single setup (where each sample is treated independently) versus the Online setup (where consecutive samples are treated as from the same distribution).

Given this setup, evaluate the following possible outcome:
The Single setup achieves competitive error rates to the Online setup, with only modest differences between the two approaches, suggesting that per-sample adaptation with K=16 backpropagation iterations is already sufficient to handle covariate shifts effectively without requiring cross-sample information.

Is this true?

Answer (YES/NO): NO